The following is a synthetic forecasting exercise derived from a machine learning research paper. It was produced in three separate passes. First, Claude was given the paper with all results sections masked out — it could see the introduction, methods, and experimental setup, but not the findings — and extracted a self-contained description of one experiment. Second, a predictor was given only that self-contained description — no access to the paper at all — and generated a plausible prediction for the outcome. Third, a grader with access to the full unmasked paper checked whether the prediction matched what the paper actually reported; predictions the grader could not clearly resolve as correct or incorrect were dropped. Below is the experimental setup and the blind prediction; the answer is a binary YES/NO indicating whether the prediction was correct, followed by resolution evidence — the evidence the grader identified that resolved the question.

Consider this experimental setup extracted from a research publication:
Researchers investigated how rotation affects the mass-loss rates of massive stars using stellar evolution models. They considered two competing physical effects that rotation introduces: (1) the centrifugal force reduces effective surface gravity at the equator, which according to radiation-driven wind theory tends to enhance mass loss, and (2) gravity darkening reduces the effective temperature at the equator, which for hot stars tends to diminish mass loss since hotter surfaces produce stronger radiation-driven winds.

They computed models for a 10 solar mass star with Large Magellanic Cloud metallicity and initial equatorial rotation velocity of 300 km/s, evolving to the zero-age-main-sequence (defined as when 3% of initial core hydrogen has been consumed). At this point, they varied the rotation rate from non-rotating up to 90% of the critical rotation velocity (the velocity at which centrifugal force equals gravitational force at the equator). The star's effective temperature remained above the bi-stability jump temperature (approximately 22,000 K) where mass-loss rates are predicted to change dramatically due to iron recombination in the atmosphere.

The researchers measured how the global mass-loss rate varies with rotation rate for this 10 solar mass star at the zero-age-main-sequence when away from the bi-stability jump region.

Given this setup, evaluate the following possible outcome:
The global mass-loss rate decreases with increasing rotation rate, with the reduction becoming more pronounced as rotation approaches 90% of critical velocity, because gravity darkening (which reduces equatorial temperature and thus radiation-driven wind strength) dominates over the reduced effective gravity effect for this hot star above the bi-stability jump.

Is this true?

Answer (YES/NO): NO